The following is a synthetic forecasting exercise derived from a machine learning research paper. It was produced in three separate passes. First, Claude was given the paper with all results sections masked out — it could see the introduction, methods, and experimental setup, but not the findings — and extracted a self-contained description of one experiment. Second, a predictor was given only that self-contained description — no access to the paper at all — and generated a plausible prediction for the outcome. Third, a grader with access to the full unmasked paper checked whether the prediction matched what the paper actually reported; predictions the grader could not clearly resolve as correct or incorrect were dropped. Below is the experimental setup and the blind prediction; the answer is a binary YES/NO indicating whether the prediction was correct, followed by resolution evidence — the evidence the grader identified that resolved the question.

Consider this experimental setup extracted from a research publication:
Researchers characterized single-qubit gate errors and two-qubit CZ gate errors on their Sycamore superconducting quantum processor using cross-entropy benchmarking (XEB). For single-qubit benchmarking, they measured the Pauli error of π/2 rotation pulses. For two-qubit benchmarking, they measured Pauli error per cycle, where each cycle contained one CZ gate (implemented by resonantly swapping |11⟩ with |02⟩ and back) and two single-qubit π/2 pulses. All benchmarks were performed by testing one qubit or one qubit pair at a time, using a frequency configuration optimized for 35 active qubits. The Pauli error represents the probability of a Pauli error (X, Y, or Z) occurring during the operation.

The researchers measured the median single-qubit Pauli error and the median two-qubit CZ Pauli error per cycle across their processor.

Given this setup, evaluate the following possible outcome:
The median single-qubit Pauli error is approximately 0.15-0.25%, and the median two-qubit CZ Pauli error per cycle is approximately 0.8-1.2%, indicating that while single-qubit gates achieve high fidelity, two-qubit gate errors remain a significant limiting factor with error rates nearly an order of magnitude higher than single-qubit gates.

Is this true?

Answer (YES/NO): YES